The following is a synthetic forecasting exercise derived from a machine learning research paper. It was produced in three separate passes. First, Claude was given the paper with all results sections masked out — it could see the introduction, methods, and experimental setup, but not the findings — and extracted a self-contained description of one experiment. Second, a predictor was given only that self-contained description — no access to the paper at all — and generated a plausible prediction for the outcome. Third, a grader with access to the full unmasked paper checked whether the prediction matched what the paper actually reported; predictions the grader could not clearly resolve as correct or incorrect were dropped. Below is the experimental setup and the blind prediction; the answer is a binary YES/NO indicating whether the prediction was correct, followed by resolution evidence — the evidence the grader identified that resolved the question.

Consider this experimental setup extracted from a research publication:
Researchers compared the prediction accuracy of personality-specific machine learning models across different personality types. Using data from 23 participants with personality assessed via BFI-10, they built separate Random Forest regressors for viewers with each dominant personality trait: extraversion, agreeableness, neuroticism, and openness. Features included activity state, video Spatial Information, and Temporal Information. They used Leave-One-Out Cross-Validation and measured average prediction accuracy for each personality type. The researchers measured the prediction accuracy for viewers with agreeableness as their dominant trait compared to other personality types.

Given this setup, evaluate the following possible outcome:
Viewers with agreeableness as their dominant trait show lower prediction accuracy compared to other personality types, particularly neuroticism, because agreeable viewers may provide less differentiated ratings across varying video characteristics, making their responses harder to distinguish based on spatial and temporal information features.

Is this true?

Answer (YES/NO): YES